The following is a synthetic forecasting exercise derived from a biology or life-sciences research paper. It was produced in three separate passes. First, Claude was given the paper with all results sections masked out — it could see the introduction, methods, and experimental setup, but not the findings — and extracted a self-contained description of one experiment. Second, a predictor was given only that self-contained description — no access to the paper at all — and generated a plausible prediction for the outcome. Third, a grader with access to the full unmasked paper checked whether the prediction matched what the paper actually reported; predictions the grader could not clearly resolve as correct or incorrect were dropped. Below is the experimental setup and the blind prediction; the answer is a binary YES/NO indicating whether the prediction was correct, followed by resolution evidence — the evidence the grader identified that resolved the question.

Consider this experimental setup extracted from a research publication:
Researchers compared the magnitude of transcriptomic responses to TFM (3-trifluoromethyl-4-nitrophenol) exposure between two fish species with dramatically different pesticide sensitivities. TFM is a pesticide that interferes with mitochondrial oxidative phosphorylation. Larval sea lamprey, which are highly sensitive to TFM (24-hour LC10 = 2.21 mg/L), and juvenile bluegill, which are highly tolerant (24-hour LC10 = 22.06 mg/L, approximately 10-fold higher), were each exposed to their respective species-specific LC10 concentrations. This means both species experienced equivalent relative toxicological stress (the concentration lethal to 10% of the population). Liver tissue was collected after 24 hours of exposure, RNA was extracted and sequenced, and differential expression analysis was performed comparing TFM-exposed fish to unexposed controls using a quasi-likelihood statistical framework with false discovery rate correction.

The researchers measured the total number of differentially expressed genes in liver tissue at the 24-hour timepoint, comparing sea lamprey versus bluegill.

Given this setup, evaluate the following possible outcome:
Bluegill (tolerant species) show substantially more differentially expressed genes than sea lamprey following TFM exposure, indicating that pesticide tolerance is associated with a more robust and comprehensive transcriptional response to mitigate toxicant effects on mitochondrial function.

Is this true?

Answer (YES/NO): YES